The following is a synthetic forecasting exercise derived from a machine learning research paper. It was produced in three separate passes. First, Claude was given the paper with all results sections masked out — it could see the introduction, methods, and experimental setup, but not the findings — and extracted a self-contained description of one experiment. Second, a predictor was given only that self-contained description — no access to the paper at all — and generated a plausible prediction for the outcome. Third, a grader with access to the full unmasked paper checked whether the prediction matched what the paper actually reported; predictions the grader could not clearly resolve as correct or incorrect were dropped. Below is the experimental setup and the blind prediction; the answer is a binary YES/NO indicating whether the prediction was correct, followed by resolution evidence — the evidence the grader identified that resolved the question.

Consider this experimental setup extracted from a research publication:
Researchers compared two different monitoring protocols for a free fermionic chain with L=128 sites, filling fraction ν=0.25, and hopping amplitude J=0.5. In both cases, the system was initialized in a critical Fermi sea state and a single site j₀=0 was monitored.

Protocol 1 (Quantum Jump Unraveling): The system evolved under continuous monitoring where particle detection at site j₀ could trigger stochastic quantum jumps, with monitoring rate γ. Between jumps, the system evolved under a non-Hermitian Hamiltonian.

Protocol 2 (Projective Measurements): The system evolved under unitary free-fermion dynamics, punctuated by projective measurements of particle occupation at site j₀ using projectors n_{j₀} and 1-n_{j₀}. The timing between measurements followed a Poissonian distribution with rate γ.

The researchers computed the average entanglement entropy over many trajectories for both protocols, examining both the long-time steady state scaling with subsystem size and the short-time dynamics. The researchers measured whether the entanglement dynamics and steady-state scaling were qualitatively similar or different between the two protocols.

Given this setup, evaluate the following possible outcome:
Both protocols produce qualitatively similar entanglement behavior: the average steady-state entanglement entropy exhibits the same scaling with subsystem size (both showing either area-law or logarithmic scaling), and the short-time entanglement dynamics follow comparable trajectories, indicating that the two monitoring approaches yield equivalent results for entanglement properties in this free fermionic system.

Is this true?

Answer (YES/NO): NO